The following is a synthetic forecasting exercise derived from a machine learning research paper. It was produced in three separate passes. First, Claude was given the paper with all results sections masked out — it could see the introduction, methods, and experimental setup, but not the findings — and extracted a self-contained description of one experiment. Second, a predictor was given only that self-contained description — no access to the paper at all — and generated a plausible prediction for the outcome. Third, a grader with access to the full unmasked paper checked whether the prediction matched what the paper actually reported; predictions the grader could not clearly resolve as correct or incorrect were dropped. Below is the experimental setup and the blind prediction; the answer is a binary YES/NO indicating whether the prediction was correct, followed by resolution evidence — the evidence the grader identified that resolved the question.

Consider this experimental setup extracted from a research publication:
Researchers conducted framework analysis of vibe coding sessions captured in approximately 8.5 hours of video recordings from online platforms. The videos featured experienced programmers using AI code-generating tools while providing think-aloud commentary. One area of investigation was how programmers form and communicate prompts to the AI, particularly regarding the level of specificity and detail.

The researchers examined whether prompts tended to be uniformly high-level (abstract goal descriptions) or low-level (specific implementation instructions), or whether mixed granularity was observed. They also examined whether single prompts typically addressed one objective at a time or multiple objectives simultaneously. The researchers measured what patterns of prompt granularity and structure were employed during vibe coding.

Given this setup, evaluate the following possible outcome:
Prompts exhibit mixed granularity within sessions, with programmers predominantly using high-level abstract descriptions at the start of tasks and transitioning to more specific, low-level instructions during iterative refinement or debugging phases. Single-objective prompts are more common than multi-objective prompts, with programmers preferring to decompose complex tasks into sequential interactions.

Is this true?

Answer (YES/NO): NO